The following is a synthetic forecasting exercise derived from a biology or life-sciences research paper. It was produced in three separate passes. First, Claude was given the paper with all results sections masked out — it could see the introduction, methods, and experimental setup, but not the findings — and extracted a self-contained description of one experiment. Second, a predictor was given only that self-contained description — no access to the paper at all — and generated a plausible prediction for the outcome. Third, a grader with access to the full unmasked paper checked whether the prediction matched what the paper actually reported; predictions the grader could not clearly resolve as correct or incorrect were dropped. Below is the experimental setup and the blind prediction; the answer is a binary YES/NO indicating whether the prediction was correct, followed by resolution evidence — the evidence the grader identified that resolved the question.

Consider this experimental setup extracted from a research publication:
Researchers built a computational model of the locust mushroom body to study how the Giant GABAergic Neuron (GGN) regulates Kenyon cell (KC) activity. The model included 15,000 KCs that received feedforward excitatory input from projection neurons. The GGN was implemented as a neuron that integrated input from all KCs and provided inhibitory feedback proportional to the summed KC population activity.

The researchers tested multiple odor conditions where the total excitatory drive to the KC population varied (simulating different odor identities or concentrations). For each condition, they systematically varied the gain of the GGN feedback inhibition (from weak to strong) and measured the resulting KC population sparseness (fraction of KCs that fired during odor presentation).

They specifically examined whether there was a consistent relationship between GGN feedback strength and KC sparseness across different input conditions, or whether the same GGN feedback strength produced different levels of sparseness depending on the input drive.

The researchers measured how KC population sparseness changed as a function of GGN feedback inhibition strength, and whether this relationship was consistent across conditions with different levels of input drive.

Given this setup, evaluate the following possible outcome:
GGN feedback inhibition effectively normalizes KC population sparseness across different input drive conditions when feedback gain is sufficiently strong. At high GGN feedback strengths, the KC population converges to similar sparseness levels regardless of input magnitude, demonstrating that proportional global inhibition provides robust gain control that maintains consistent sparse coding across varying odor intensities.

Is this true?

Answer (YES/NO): NO